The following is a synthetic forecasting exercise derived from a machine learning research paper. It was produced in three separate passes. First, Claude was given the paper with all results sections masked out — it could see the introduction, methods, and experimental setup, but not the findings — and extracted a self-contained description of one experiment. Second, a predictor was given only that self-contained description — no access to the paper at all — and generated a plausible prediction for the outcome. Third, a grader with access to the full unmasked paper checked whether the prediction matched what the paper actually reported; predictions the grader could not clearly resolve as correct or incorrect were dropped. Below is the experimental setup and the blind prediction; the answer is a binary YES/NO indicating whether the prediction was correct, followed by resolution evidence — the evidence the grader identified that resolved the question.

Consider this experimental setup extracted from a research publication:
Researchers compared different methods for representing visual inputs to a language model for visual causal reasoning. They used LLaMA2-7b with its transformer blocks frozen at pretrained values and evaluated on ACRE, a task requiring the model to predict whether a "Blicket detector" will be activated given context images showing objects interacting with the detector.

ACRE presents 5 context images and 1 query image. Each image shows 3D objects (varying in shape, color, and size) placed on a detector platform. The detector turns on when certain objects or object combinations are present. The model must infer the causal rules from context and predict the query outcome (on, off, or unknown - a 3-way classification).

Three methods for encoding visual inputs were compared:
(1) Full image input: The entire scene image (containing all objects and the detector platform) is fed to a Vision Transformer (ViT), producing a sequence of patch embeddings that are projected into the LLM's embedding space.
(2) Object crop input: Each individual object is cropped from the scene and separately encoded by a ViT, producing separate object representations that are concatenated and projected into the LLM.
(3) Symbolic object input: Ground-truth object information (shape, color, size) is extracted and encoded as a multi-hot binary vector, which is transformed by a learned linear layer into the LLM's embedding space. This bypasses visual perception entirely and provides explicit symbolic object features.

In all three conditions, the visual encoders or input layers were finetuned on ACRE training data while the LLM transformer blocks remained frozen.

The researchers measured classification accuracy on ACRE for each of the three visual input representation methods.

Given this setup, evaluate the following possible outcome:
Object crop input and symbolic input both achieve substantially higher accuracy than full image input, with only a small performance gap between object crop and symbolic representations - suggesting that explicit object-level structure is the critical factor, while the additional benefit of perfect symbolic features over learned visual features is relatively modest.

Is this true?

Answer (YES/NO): YES